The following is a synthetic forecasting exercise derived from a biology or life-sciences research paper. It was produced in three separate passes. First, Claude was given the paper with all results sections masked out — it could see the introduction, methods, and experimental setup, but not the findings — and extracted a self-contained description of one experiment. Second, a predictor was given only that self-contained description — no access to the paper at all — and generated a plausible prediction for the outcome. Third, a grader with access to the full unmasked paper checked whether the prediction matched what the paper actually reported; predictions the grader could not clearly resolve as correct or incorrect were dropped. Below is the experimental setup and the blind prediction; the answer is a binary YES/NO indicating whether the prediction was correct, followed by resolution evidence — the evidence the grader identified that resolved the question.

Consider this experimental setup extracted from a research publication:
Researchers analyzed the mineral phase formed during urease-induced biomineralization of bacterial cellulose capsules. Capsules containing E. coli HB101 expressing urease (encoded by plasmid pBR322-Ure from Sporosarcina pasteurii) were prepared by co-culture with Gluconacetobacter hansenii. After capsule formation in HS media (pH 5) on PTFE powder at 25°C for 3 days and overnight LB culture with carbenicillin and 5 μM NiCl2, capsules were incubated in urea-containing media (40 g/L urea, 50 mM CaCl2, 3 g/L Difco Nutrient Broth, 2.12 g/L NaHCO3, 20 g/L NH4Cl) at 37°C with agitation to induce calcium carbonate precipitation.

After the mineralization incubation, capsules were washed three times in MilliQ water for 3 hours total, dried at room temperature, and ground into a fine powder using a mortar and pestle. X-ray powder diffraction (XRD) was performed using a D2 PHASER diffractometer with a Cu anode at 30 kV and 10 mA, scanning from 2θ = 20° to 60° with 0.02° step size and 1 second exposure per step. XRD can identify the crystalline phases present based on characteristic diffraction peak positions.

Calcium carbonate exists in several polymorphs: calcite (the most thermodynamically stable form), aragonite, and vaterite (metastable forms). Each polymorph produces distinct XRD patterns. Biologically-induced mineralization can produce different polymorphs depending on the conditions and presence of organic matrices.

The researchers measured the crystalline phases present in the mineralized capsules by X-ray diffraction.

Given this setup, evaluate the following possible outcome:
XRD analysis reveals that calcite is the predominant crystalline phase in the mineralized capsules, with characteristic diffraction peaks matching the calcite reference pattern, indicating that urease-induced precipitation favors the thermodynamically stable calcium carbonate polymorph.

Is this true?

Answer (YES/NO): NO